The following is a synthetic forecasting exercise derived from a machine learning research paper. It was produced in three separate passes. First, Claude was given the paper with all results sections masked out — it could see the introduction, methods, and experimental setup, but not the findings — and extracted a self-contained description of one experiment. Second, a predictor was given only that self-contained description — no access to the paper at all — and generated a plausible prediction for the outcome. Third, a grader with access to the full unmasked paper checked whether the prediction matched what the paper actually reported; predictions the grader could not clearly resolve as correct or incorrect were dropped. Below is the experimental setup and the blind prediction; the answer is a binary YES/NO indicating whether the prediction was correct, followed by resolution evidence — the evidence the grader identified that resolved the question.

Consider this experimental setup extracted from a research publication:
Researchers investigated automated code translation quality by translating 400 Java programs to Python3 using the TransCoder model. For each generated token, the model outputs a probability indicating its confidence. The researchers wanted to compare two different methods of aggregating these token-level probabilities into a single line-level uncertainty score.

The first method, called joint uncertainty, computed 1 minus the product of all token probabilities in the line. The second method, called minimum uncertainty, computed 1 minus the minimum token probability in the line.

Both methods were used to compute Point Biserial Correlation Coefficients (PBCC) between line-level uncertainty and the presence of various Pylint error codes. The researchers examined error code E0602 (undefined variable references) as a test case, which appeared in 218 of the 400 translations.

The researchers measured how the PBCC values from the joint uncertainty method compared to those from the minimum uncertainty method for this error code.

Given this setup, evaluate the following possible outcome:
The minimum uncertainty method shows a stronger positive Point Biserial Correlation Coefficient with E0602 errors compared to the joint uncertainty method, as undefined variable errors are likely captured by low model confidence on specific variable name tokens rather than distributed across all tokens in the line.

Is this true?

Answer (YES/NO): NO